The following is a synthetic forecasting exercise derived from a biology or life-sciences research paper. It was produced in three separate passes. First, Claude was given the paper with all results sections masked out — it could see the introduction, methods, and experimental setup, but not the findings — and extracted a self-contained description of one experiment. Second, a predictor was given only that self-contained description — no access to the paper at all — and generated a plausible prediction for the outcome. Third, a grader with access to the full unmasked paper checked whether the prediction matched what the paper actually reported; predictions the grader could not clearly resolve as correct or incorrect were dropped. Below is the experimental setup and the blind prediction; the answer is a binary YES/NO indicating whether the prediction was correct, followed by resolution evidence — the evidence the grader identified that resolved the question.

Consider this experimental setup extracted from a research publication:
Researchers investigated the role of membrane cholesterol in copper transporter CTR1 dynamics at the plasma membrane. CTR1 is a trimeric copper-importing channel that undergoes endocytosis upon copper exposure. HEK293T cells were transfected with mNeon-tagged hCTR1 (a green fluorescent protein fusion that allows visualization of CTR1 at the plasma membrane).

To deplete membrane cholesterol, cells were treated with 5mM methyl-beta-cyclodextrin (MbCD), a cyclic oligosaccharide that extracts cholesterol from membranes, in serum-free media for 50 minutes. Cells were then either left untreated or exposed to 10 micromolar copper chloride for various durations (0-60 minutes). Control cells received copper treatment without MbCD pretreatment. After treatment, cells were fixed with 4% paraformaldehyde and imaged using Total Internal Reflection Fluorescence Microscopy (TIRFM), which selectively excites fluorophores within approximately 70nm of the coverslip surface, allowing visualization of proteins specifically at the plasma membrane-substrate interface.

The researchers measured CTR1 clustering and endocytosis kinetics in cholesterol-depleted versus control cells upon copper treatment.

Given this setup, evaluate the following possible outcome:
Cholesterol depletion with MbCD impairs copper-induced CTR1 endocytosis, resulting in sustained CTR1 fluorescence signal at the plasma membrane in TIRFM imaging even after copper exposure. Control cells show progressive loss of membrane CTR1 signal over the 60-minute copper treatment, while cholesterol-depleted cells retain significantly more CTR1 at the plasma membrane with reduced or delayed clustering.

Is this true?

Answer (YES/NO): YES